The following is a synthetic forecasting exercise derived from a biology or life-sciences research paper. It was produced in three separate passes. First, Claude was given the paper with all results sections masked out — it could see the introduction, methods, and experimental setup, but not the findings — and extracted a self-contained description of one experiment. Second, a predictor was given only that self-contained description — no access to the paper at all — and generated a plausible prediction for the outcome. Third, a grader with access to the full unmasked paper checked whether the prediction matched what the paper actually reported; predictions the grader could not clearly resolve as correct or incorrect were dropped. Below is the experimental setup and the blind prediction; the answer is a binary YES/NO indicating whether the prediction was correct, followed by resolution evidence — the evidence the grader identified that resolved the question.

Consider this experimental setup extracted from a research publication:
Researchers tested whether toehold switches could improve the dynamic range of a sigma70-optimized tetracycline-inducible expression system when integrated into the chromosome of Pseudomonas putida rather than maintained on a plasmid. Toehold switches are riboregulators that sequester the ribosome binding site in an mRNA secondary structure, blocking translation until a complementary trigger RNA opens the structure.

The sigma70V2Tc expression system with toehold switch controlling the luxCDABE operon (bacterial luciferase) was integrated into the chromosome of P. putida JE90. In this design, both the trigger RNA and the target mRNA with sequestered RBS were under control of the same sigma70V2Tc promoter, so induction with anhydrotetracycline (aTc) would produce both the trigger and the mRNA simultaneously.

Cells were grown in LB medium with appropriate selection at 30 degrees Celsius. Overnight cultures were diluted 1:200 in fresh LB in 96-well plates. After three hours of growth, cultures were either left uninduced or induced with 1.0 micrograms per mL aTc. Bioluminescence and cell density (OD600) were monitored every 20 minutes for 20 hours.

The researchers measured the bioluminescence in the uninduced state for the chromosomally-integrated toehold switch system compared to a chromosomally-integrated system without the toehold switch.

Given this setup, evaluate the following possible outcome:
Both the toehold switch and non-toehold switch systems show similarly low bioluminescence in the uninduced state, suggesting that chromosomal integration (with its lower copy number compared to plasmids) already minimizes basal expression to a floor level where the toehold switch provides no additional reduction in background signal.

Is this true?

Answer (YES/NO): NO